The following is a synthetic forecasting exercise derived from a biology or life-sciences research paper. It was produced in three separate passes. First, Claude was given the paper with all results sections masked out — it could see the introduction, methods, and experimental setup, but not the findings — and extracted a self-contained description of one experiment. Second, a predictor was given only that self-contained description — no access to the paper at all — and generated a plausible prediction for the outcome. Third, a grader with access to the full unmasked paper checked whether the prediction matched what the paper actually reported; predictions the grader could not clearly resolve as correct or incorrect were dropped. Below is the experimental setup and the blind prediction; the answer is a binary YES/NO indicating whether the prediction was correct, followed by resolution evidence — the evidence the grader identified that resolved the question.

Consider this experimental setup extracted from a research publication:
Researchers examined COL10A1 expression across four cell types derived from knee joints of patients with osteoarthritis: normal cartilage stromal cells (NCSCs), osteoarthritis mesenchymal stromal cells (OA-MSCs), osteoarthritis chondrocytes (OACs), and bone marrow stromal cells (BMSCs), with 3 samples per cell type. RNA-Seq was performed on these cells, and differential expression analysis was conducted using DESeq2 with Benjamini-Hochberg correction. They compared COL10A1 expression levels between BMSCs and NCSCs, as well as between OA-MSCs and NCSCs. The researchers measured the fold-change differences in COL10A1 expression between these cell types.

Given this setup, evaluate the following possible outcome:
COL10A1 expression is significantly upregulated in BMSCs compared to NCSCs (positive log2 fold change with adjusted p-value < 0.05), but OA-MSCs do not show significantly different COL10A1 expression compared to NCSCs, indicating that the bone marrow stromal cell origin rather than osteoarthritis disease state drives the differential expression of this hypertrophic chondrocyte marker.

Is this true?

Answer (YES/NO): NO